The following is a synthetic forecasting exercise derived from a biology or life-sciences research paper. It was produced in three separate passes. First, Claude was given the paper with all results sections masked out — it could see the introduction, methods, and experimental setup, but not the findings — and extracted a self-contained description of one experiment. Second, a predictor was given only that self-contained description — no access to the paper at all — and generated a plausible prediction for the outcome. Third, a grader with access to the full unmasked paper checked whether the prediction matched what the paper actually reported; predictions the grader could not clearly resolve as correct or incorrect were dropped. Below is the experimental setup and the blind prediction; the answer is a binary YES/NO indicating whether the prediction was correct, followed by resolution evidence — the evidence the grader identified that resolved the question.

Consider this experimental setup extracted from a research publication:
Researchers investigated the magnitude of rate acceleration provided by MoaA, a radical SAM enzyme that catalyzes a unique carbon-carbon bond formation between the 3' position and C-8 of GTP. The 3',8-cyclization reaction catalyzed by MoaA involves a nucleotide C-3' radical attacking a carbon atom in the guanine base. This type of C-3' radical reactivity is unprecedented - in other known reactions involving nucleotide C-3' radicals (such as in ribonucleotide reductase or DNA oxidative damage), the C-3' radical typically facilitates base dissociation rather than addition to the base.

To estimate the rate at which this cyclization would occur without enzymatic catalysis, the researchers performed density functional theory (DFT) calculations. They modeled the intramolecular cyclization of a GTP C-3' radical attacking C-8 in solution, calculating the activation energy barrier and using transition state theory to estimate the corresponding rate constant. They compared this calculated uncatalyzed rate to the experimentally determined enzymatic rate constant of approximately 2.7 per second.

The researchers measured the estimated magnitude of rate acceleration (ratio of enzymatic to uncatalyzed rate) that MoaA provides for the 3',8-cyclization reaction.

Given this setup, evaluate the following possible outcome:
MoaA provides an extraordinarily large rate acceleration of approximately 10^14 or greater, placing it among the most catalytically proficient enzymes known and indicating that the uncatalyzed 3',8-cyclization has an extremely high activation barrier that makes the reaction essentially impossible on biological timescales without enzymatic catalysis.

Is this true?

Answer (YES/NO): NO